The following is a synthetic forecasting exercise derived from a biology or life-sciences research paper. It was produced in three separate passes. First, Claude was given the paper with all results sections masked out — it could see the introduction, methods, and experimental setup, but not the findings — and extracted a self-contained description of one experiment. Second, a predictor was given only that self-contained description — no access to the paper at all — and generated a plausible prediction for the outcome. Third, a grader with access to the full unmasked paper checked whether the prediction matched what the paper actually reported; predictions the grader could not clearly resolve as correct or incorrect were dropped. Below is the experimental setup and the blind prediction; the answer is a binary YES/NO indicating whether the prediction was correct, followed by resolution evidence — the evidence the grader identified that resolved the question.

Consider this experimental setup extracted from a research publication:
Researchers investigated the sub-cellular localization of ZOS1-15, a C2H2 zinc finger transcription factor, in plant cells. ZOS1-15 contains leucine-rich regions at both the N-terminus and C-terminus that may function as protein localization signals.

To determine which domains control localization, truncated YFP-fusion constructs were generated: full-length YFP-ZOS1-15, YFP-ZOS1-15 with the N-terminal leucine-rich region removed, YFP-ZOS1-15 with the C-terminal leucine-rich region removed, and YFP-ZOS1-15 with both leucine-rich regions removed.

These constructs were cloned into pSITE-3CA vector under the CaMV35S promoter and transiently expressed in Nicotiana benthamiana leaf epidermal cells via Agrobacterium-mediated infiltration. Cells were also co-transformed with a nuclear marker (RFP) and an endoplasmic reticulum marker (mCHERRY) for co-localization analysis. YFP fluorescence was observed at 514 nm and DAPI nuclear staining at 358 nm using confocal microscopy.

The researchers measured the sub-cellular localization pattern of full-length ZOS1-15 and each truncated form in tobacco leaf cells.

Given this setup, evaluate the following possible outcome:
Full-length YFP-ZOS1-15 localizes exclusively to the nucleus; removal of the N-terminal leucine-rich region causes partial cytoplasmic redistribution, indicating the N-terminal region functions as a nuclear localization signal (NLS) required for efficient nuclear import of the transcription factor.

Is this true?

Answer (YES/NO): NO